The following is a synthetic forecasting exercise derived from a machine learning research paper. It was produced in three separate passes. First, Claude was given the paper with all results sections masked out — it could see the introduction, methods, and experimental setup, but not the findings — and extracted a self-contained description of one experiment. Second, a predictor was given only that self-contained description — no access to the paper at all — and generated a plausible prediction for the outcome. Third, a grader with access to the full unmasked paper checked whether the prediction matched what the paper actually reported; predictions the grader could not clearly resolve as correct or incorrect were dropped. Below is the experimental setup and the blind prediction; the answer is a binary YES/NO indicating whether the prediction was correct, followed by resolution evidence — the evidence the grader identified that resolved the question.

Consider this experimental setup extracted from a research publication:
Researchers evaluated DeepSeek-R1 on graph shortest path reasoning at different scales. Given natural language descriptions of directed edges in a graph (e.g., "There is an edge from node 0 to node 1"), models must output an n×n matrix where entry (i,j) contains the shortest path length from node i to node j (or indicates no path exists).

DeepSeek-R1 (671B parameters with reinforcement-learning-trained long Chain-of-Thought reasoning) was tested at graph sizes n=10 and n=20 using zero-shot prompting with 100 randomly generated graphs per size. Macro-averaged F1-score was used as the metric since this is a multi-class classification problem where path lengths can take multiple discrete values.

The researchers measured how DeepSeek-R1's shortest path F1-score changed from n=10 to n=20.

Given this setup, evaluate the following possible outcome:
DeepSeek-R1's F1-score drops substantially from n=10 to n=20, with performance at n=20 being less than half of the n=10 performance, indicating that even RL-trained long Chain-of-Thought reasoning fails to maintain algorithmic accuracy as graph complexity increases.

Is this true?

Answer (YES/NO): YES